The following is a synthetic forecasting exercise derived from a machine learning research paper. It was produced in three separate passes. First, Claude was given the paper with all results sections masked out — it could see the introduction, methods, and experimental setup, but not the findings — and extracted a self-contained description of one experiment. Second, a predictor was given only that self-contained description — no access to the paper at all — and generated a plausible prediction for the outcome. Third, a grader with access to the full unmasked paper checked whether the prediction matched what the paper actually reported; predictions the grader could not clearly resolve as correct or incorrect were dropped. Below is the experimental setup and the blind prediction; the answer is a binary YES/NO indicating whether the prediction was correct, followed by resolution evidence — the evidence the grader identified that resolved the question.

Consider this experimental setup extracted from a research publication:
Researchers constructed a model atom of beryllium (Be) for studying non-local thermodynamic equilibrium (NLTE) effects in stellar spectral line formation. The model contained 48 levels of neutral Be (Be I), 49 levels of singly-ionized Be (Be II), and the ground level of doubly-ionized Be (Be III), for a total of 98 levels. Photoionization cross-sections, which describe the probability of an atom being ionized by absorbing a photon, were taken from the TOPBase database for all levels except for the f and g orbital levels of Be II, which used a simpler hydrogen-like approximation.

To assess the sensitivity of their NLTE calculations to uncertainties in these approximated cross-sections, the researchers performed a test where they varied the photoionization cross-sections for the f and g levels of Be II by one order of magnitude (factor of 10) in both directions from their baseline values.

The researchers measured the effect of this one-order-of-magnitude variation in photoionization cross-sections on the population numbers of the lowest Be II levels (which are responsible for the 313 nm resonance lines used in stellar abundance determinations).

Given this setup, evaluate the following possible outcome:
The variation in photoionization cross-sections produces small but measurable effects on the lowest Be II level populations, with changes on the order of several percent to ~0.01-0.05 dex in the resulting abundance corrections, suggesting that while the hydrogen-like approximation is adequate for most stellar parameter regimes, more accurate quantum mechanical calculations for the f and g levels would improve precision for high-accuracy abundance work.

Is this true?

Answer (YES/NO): NO